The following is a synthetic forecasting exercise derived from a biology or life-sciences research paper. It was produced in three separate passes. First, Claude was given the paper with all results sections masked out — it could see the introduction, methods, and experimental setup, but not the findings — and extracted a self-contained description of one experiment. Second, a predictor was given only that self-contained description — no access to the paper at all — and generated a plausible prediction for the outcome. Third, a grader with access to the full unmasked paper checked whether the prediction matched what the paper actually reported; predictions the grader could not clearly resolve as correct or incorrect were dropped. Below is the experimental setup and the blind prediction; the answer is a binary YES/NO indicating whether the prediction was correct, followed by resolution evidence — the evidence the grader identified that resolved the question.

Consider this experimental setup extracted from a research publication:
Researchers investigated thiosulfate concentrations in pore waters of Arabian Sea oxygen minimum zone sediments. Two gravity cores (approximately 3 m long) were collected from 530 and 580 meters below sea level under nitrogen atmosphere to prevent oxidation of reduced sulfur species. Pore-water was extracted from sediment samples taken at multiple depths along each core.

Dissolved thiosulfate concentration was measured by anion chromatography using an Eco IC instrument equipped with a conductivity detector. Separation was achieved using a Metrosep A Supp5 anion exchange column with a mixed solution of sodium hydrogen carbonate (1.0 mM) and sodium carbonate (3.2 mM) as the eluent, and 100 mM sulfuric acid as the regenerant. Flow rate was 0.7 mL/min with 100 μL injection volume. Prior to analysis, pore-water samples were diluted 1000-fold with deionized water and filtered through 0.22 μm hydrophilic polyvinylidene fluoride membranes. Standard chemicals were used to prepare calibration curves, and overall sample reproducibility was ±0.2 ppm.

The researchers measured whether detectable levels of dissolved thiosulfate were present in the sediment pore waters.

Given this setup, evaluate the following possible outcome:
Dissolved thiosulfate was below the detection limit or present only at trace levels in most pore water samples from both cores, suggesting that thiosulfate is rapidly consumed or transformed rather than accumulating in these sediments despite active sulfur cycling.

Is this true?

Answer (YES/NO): NO